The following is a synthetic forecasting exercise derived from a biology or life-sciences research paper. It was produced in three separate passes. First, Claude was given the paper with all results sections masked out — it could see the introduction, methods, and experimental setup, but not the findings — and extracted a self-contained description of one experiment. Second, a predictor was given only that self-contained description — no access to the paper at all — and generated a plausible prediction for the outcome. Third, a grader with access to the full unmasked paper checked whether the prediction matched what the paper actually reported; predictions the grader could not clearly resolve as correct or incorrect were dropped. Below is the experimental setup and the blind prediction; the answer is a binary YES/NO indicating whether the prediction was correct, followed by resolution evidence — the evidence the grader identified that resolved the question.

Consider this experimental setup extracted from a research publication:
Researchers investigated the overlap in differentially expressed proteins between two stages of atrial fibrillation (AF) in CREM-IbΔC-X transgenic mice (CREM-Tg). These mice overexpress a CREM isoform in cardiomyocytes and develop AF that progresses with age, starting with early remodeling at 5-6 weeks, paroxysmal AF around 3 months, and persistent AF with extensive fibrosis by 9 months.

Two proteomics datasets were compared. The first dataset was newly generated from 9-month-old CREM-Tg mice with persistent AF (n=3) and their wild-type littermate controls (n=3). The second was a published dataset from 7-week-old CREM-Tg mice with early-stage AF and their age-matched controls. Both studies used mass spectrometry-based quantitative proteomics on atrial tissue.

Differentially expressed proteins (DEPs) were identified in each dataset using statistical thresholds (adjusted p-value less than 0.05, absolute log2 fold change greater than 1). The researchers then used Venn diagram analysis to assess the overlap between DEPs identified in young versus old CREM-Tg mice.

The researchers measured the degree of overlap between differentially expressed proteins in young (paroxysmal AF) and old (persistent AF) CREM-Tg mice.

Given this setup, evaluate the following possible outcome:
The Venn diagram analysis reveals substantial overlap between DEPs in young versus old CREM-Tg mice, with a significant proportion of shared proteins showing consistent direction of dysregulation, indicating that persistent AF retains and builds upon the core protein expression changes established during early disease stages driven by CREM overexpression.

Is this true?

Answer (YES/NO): NO